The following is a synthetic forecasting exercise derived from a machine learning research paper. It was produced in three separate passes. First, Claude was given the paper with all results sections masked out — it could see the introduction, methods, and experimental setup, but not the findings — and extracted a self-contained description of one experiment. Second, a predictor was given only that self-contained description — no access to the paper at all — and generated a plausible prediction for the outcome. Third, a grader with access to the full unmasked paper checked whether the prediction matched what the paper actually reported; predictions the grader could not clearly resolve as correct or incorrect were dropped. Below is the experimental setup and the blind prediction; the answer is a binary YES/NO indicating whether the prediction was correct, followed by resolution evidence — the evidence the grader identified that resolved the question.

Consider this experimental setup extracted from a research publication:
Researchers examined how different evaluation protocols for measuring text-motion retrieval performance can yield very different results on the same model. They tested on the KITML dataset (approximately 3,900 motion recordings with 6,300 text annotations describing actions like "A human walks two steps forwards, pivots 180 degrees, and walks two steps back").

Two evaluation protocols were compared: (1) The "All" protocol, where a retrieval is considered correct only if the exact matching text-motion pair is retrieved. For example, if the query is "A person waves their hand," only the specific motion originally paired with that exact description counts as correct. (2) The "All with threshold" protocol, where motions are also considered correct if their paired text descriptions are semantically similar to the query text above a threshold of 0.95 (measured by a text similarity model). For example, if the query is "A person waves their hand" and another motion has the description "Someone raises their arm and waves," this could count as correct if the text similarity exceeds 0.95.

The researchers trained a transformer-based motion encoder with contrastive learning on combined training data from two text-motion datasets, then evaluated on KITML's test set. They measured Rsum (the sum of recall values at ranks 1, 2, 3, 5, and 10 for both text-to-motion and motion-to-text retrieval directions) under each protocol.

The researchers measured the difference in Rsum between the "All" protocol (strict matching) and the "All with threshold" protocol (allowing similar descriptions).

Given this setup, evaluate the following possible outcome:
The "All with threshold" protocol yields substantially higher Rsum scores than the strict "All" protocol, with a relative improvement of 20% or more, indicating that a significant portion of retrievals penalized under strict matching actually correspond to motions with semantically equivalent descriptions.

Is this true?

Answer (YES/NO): YES